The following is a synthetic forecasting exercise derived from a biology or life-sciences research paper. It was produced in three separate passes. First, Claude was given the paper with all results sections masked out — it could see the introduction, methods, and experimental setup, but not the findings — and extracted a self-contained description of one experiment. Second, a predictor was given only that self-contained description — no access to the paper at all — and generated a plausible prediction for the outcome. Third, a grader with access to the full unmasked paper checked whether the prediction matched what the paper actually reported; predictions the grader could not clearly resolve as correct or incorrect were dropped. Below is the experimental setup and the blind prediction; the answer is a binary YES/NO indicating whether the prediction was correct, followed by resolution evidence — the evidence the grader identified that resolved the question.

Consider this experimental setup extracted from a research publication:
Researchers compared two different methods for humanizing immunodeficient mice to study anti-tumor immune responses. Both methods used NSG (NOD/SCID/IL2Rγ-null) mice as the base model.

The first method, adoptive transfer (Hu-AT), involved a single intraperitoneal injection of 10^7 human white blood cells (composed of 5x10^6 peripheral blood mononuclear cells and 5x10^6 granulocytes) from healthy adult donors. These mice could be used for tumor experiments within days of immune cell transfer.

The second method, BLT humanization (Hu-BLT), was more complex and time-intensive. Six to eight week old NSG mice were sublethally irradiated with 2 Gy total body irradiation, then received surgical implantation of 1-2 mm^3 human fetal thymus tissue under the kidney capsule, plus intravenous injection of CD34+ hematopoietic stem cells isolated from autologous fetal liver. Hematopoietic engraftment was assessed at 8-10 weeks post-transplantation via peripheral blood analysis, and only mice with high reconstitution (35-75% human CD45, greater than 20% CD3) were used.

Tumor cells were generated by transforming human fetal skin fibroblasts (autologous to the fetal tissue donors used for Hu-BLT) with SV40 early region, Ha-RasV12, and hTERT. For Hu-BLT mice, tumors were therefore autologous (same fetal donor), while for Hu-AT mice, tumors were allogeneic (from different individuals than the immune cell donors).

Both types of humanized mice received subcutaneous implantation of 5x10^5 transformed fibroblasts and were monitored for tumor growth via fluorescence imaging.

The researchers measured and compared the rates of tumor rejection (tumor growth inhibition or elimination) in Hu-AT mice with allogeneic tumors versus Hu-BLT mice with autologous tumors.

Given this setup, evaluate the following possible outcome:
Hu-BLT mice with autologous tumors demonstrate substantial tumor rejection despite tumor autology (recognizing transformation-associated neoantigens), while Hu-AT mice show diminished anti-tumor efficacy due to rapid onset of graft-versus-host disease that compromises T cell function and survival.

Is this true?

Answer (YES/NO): NO